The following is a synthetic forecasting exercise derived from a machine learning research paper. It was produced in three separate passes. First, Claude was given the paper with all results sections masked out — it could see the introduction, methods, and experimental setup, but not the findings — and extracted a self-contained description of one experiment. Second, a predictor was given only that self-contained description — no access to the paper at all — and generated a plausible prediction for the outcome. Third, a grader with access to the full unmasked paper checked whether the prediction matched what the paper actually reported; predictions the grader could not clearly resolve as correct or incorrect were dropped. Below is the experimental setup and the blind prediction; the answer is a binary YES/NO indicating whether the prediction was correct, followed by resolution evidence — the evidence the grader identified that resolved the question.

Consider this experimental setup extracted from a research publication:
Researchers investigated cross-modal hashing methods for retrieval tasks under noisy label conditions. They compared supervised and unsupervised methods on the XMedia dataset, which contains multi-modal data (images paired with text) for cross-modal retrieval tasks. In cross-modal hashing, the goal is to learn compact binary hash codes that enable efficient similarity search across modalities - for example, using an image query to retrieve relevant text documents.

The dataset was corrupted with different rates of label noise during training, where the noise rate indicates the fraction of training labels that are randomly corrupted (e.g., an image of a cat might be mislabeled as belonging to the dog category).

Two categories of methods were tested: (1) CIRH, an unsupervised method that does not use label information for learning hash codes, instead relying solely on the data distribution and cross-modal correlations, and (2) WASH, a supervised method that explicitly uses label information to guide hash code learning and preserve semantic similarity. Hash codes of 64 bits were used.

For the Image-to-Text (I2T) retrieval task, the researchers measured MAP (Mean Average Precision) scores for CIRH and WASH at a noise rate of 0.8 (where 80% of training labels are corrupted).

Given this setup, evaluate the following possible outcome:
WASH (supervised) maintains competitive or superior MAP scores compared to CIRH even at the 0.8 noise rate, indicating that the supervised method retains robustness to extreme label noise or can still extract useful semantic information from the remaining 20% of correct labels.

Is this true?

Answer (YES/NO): NO